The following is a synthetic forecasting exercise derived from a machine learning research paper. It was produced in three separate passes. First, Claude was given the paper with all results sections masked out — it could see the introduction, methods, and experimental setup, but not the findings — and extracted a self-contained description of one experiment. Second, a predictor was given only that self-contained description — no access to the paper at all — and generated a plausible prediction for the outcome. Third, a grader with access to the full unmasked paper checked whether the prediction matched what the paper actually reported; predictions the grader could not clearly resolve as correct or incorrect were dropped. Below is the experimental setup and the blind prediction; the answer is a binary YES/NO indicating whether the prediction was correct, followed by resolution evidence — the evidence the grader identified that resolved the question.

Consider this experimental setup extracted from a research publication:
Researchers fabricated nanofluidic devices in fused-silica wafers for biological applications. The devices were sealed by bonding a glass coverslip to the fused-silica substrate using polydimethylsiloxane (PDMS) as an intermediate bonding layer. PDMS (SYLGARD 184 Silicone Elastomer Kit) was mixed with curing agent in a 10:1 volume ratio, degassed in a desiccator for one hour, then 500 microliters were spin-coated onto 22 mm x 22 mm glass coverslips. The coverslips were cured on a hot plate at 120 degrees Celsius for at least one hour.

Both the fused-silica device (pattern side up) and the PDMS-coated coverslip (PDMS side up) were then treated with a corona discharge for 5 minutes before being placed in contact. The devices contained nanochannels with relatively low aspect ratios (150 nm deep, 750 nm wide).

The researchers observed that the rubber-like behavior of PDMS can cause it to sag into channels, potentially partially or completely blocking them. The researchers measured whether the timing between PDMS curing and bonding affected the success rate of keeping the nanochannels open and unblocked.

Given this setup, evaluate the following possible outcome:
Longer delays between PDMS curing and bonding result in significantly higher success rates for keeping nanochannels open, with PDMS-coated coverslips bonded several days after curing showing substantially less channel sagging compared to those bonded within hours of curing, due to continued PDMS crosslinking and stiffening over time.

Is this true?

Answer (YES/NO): NO